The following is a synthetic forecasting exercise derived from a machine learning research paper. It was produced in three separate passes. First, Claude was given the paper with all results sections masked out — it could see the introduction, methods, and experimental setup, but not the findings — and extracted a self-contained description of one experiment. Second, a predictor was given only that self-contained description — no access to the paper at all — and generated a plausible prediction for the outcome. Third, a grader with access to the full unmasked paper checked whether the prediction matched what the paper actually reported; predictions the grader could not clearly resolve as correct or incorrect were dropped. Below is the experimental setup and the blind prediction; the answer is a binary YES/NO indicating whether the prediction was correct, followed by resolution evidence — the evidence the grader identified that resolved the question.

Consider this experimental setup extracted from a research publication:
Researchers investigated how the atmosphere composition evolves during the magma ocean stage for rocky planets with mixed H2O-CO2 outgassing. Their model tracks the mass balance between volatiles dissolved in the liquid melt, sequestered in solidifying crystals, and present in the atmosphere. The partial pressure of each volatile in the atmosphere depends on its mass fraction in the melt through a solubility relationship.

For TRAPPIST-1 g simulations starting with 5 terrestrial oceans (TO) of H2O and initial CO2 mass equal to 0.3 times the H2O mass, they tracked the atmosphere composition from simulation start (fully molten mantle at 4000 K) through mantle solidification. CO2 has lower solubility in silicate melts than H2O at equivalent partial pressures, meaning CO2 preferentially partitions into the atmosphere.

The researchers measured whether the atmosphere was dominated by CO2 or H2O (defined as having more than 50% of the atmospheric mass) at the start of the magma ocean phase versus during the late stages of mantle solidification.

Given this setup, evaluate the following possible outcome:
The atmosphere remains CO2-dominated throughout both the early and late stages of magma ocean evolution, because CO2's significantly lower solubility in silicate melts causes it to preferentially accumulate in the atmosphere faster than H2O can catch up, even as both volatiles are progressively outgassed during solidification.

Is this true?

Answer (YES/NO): NO